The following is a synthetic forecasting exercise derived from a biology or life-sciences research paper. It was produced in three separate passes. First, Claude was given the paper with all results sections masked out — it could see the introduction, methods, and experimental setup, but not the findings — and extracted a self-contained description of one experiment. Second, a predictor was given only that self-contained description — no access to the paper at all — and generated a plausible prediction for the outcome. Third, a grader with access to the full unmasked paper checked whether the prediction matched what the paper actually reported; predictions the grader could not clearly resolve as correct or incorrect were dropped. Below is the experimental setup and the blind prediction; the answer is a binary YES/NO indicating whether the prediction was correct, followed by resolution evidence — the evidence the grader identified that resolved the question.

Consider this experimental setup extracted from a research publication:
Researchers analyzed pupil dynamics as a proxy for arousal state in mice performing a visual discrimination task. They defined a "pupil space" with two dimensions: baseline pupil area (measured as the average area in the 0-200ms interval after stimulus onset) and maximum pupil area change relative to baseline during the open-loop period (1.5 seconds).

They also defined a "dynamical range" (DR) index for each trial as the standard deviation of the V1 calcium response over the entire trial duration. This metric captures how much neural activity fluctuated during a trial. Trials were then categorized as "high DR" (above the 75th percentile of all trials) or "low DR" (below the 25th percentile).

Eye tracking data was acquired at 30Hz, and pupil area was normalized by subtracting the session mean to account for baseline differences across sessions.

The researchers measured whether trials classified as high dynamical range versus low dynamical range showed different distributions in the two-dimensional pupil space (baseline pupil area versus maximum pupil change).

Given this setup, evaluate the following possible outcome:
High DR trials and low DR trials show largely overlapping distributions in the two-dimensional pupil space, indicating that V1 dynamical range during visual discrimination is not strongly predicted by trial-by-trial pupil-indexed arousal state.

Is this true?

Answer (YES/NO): NO